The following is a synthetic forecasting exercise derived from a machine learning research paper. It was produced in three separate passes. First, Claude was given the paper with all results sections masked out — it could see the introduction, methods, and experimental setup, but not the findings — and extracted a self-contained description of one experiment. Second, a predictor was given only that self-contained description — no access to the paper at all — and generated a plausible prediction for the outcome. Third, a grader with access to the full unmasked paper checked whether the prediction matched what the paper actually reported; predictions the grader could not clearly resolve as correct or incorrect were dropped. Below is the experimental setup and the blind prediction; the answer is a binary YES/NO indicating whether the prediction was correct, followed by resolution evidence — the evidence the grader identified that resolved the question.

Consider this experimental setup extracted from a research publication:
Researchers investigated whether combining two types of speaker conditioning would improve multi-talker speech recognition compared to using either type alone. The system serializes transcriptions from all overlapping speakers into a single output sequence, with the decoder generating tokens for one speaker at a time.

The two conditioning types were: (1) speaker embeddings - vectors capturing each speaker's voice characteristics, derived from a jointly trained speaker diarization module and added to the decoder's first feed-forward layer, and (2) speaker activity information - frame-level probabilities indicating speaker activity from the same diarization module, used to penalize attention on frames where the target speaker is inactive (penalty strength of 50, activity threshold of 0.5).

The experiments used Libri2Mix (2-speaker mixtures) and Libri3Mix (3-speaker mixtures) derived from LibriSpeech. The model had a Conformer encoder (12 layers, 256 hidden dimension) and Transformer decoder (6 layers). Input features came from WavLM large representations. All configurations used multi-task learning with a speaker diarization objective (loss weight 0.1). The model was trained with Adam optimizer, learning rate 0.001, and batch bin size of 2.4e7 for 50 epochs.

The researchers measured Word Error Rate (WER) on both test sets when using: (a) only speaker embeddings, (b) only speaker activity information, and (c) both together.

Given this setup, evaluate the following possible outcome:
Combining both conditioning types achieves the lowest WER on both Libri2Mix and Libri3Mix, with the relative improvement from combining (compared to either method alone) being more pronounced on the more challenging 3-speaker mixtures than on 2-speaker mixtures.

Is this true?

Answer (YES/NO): NO